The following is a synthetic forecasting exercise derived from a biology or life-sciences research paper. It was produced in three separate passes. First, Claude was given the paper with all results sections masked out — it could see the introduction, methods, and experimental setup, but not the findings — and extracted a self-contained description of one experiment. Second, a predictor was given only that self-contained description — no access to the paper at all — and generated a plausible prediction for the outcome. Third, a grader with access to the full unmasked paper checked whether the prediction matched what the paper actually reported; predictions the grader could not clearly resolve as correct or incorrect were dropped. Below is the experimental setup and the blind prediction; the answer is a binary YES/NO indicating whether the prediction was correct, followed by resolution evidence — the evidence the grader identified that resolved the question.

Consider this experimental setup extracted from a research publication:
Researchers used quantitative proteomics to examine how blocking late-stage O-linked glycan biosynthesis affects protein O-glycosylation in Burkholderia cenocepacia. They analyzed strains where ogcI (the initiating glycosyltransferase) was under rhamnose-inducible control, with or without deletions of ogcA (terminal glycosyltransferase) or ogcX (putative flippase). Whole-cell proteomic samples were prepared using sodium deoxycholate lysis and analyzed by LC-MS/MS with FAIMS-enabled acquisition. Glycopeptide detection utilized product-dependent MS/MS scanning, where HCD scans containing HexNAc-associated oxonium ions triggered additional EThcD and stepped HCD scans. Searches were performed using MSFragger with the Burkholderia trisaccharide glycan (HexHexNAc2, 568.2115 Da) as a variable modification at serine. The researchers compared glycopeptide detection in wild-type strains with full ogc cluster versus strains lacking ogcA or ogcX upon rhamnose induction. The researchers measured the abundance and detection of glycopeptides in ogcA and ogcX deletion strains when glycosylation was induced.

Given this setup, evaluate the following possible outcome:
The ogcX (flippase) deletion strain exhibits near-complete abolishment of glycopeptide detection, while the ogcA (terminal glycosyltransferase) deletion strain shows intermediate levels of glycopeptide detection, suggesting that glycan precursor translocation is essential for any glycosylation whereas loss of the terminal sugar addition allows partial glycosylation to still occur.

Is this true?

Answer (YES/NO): NO